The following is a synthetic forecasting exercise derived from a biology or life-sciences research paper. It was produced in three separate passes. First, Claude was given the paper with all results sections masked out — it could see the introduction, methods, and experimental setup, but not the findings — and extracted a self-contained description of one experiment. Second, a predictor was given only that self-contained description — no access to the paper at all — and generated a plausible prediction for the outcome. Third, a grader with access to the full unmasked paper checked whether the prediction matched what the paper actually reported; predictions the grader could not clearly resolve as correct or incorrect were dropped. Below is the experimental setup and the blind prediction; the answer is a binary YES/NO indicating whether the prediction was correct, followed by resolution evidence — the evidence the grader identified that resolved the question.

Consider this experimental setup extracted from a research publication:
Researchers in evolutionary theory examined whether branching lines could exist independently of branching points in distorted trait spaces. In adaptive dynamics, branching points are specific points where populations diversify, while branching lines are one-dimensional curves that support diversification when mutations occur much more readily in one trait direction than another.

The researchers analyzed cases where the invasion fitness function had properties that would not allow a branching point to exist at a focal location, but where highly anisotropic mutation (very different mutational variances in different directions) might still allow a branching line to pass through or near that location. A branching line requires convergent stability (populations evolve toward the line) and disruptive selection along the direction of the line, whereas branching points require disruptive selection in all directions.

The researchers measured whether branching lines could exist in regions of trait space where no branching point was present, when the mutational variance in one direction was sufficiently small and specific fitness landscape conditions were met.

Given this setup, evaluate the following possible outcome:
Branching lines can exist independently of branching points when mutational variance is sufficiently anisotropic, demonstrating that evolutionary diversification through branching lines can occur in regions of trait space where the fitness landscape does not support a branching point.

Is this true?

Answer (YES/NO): YES